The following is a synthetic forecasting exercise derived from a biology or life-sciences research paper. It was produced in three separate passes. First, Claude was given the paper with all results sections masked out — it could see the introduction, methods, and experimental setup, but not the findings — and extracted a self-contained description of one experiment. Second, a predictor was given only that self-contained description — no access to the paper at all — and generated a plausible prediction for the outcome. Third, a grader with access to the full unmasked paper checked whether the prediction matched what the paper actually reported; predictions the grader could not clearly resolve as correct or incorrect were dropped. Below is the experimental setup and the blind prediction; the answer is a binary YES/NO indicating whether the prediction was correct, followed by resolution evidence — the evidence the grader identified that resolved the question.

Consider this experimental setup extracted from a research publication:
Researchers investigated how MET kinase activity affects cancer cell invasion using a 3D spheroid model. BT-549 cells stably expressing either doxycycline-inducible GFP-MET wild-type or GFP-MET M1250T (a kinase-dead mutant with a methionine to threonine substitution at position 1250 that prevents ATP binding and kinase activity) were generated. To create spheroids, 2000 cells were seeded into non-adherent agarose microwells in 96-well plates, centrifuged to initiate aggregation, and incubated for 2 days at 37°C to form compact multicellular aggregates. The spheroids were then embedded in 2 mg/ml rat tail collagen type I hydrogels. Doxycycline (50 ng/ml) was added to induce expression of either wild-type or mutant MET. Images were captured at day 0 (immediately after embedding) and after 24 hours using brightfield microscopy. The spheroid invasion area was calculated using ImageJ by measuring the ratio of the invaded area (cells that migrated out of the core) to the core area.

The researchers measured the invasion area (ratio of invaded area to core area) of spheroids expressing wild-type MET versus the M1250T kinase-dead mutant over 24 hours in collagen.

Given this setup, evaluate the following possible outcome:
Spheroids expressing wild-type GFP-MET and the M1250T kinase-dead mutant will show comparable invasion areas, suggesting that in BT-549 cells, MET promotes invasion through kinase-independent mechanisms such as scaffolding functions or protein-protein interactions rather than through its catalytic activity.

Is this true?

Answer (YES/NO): NO